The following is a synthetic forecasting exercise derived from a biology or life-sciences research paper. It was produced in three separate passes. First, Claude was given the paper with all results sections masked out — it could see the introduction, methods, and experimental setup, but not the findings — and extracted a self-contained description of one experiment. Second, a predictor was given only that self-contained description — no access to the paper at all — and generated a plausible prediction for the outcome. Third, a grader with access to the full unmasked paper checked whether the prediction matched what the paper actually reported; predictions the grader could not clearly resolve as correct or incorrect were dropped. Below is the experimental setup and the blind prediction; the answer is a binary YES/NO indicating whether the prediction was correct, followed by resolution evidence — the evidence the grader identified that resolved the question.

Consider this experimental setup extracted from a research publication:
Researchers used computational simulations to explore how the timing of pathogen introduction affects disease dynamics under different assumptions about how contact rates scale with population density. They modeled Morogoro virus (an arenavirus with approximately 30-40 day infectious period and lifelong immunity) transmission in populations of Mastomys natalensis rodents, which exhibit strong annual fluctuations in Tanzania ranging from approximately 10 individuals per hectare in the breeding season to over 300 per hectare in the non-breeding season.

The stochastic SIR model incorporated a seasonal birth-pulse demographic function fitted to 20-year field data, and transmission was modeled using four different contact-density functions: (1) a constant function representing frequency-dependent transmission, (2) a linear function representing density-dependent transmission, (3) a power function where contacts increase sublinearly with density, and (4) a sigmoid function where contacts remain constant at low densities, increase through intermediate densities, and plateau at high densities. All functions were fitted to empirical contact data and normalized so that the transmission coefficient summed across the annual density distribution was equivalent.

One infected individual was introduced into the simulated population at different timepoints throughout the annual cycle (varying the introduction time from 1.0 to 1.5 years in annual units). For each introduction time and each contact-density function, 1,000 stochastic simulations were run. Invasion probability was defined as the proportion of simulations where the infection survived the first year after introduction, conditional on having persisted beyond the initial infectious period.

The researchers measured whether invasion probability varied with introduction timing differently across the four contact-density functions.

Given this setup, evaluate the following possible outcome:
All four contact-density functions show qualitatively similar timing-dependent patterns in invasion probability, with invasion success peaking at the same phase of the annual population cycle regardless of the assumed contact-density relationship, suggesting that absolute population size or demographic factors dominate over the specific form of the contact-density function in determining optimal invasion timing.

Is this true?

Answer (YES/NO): NO